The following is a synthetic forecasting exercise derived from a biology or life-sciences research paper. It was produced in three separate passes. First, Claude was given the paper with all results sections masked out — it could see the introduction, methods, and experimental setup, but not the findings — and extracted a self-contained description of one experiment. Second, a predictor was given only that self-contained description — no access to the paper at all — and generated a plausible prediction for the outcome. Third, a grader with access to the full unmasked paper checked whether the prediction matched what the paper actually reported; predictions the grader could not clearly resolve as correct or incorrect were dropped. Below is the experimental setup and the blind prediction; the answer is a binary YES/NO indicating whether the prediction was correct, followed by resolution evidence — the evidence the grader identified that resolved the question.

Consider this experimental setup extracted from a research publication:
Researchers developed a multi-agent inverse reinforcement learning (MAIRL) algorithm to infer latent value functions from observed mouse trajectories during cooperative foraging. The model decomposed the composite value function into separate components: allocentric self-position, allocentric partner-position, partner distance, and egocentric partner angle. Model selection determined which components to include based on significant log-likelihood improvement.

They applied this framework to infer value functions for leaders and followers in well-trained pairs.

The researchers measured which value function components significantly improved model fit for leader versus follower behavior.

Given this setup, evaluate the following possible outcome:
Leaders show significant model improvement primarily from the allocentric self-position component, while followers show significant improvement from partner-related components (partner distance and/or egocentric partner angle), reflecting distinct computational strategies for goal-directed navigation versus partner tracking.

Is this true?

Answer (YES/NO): NO